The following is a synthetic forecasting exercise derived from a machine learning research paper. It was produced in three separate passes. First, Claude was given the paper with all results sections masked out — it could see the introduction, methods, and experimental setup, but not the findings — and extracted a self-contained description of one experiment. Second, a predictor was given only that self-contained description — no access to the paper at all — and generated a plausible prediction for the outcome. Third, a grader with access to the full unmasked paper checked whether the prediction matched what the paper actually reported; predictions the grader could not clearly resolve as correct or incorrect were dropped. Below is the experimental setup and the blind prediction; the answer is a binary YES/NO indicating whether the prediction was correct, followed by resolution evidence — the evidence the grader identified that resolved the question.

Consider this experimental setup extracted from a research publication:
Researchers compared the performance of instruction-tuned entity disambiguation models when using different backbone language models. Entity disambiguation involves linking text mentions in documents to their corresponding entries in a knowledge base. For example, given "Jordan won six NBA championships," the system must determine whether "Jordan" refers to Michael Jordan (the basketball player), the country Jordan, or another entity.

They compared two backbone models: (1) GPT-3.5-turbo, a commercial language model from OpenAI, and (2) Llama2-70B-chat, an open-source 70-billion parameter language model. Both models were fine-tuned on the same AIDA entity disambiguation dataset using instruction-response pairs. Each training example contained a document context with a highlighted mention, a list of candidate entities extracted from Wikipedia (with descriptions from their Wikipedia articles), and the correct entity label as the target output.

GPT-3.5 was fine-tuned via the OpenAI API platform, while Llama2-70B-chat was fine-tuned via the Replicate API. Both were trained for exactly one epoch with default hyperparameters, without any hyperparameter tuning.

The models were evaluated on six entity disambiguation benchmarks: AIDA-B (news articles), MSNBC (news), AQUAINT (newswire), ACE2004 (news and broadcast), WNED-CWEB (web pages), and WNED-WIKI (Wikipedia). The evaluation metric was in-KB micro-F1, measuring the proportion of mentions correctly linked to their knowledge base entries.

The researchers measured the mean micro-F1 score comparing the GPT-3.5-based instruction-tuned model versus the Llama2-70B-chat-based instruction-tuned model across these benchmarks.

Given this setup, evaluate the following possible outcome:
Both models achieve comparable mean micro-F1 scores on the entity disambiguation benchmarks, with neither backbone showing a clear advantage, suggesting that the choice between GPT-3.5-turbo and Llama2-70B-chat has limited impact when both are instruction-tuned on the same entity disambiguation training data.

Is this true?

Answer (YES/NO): NO